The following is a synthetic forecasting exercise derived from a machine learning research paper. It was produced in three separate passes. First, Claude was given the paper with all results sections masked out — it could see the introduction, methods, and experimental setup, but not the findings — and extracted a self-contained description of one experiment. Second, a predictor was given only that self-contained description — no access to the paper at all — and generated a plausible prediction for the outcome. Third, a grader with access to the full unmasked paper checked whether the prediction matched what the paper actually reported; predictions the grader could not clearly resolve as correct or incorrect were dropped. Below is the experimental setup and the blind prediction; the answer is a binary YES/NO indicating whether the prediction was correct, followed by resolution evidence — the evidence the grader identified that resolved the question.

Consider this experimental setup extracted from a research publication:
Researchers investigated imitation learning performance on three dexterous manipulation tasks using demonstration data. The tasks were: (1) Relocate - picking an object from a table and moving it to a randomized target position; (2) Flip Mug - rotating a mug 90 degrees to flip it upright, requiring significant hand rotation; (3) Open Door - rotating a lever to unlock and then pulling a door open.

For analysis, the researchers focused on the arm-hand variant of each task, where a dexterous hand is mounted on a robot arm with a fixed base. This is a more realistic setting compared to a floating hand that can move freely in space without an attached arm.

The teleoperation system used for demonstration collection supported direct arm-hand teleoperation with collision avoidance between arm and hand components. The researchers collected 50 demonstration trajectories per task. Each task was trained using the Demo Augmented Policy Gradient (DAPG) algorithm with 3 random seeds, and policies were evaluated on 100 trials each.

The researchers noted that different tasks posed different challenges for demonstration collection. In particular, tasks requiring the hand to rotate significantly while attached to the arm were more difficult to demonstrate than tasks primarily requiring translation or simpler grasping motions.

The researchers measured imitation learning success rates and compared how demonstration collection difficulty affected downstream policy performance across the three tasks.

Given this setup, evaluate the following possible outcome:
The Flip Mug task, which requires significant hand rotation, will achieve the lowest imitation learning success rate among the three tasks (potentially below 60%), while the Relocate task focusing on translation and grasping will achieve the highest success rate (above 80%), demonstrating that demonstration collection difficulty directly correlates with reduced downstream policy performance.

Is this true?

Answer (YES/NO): NO